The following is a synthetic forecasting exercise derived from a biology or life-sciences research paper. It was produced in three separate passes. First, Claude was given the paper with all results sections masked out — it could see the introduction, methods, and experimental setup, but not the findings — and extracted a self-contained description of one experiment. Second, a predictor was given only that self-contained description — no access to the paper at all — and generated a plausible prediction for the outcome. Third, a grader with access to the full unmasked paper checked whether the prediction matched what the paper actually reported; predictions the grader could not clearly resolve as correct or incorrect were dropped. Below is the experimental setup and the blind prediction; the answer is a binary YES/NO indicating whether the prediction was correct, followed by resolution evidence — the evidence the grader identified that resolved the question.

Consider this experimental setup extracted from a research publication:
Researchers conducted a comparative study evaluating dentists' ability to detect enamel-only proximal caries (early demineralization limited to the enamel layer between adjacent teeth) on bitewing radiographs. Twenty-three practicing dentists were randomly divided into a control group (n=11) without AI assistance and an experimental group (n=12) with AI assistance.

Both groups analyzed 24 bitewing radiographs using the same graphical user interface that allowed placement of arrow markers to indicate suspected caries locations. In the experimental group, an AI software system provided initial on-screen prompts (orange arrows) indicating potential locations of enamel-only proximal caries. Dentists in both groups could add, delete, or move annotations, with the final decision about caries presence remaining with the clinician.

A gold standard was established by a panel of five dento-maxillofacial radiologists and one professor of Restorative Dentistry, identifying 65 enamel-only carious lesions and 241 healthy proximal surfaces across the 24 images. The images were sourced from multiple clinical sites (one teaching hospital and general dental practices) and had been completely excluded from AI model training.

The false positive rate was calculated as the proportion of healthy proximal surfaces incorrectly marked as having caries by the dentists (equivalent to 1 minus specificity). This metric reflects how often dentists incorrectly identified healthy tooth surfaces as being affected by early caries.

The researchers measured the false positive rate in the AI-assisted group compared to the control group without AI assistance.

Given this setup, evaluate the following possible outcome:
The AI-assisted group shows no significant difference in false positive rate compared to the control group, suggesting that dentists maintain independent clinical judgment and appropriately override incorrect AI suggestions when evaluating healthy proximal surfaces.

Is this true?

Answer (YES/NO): NO